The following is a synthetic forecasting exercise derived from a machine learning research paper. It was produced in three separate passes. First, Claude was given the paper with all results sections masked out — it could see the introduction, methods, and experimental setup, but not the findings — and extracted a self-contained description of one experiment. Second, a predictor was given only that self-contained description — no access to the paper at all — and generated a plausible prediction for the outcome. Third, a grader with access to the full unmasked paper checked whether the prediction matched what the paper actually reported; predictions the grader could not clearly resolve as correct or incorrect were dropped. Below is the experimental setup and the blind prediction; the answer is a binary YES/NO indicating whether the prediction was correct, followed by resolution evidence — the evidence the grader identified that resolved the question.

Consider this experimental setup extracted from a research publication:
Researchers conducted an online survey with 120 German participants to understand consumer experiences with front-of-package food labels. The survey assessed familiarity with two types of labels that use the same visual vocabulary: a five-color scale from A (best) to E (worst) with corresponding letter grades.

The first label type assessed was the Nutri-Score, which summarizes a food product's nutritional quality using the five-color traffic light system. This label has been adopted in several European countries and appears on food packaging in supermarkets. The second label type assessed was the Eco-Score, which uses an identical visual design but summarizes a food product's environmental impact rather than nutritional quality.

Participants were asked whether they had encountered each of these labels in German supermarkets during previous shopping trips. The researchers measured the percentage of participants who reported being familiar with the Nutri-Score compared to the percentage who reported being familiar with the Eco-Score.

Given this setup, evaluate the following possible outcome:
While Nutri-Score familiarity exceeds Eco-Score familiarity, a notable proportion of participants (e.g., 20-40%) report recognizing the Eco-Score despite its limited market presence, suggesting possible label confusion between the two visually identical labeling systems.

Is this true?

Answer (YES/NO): NO